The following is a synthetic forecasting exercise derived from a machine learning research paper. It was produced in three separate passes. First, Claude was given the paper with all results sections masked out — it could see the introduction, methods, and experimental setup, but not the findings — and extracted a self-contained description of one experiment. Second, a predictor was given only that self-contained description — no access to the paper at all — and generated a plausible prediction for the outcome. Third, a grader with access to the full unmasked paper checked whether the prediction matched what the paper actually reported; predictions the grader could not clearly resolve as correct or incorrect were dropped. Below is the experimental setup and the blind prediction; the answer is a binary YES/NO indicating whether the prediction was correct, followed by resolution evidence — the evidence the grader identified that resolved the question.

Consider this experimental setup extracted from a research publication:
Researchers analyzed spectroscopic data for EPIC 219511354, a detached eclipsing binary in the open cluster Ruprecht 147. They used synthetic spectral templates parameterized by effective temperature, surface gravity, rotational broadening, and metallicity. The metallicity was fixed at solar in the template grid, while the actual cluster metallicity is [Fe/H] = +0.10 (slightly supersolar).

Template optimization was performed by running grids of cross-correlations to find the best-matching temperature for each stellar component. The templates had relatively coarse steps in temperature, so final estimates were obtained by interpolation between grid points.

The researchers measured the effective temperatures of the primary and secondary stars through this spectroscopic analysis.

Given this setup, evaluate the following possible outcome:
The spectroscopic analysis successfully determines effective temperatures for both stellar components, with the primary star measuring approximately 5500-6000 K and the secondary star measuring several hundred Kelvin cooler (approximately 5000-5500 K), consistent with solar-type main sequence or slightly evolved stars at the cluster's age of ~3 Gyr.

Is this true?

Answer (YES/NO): NO